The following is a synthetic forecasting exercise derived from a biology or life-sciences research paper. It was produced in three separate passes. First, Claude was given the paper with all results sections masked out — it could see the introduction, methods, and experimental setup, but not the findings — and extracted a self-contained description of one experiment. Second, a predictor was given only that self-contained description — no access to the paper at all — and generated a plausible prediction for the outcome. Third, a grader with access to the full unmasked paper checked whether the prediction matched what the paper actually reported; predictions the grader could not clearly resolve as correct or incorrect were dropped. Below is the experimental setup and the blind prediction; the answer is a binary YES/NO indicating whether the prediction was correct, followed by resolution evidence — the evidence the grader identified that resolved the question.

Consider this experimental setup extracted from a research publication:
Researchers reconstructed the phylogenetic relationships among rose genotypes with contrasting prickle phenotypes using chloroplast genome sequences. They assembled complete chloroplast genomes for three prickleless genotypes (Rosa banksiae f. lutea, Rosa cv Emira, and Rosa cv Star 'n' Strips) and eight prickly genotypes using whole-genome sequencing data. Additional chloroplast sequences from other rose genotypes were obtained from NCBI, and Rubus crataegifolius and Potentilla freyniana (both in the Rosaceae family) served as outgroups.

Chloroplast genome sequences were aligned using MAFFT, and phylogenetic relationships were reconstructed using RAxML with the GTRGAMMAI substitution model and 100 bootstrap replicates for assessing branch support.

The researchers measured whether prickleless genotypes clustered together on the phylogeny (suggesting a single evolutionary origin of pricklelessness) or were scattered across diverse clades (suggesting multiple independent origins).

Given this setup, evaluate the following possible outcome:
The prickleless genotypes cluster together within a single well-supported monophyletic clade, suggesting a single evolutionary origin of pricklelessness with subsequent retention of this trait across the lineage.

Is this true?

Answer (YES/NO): NO